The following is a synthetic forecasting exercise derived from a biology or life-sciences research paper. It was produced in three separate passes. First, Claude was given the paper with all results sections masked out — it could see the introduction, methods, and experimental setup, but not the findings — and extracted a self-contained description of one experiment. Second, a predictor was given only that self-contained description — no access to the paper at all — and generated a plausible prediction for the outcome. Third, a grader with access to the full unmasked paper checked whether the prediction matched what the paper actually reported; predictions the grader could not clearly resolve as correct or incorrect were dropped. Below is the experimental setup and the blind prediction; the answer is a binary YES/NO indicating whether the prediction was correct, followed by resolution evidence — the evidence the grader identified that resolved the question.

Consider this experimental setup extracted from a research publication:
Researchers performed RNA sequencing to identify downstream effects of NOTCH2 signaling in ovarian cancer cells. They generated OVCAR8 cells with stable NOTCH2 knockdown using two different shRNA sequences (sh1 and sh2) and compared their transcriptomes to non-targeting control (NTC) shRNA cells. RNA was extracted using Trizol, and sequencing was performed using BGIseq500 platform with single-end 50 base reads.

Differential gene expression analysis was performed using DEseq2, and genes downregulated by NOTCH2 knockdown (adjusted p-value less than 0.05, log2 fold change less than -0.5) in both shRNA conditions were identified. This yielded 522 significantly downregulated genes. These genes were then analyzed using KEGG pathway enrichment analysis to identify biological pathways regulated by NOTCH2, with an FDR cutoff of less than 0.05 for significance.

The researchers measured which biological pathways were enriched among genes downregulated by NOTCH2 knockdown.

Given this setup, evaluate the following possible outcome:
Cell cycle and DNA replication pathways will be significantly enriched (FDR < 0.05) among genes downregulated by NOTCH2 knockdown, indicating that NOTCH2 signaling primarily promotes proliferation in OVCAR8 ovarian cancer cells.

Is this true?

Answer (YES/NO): NO